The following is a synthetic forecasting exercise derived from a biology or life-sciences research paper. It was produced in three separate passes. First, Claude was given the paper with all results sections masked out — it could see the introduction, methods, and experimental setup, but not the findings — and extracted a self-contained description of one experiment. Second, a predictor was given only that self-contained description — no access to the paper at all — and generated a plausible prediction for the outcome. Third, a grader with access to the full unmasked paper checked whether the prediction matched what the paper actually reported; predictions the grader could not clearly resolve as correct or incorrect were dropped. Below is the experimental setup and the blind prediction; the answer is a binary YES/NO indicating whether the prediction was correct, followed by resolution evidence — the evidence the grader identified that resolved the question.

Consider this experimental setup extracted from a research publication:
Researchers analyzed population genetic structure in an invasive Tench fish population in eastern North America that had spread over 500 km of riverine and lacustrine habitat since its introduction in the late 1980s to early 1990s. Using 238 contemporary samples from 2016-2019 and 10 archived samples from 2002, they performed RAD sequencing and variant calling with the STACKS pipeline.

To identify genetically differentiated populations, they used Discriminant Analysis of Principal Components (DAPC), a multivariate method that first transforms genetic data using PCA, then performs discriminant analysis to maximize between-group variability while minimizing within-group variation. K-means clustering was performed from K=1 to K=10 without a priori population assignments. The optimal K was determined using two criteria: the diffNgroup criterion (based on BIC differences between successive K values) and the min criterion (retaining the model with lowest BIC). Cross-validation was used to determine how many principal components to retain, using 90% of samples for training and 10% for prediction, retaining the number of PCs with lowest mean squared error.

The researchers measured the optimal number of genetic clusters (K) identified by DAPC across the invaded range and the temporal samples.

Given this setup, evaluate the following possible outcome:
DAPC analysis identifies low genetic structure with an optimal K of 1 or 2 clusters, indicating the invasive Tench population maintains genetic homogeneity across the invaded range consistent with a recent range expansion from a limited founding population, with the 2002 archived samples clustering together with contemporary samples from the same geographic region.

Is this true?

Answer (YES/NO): NO